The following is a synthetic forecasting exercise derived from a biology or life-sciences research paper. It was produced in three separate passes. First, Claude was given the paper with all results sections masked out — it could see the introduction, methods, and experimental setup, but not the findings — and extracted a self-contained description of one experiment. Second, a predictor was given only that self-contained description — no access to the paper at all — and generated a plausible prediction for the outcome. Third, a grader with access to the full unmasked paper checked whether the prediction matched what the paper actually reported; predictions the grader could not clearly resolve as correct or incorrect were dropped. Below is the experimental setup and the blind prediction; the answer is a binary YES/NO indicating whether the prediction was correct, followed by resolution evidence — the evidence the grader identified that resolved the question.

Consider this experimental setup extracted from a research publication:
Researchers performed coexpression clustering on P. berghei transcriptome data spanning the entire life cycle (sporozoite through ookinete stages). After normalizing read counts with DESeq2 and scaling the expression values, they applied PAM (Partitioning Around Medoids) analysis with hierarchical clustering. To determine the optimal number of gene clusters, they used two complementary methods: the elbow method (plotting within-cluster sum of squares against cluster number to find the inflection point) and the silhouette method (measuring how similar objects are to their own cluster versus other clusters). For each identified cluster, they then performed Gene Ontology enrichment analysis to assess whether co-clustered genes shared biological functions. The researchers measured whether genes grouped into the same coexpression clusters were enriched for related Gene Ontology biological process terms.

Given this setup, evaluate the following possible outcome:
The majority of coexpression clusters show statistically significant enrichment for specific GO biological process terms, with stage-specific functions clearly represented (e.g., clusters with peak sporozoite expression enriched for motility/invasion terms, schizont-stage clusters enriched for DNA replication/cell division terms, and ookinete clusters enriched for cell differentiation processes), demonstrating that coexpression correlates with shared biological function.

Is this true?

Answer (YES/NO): NO